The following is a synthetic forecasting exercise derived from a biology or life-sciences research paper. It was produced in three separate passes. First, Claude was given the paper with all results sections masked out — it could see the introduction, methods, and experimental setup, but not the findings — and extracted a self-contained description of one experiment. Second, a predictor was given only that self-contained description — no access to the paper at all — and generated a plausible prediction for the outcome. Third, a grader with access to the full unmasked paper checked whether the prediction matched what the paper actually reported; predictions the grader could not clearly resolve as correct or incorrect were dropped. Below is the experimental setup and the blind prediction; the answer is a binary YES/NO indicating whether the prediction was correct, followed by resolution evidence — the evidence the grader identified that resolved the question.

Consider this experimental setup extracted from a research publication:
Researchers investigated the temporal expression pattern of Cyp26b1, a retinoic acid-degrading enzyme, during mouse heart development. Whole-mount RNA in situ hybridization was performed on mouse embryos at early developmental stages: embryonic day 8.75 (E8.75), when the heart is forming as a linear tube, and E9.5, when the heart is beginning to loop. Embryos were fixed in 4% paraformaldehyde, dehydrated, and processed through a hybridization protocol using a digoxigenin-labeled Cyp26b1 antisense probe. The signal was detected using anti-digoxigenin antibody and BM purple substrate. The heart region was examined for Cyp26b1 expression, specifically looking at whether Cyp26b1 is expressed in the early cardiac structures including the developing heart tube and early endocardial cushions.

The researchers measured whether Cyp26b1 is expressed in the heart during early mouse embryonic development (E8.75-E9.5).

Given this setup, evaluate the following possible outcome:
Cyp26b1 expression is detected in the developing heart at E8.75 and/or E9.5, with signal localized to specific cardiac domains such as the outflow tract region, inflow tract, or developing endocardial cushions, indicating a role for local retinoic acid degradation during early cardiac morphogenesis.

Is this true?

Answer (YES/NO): YES